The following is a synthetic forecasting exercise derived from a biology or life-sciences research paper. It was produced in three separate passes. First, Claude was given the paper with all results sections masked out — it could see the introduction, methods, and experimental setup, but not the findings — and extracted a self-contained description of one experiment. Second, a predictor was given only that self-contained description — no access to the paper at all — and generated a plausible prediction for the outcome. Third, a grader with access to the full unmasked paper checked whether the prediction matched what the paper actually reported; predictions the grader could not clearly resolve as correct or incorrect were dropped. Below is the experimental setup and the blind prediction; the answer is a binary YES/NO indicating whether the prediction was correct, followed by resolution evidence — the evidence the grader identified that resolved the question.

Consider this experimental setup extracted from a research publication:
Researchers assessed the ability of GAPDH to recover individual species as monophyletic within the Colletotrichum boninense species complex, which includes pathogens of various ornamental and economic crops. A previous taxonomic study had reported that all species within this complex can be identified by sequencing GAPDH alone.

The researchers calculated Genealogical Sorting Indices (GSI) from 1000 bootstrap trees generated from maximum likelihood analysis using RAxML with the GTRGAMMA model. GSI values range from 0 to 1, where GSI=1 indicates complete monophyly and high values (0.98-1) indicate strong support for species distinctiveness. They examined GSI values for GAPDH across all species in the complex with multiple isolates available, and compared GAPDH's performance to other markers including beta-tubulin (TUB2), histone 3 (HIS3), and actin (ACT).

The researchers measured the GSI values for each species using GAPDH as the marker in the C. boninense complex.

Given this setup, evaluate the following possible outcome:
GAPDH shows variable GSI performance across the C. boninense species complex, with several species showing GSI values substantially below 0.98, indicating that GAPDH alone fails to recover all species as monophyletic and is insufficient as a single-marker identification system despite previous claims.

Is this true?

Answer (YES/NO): YES